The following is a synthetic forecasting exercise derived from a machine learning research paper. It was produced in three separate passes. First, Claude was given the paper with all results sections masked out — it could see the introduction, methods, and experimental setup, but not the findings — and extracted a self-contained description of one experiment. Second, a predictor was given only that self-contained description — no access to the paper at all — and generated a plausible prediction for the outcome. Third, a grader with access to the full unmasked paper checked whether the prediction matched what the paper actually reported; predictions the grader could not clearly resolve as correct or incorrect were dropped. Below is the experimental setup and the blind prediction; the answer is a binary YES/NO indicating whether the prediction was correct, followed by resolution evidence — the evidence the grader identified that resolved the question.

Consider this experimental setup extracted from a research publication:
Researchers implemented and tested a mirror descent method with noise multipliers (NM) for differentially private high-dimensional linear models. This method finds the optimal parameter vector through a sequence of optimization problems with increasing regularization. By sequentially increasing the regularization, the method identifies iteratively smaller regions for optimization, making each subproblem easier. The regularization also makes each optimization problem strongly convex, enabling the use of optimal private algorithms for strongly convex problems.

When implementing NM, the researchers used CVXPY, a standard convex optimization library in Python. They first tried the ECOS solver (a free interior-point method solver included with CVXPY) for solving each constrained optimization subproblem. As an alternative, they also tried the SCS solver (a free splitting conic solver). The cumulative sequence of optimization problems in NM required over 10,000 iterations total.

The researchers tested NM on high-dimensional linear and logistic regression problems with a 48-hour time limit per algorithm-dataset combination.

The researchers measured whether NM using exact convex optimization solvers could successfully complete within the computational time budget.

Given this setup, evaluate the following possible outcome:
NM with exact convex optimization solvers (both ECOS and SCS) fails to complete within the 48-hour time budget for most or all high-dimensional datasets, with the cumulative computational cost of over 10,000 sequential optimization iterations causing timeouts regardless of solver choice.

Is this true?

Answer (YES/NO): NO